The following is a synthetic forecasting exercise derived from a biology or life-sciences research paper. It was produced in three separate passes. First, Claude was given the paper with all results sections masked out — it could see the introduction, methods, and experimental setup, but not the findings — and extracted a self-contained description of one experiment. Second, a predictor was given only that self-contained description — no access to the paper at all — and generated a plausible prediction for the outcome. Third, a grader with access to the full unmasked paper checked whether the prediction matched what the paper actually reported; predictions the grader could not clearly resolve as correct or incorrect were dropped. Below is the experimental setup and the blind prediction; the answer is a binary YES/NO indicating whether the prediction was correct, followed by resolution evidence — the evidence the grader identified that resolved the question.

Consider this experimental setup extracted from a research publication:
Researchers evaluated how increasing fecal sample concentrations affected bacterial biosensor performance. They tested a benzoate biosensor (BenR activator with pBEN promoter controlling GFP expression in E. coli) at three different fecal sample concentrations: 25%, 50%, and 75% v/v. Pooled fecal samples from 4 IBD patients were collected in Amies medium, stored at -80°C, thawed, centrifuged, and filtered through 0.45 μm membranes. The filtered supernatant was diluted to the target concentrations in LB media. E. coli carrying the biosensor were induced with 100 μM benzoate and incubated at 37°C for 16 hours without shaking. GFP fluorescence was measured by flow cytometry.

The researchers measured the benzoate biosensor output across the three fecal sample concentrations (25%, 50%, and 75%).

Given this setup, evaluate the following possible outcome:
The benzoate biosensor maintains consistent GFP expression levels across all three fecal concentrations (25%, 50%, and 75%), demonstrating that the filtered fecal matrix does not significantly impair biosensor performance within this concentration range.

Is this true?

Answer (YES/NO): NO